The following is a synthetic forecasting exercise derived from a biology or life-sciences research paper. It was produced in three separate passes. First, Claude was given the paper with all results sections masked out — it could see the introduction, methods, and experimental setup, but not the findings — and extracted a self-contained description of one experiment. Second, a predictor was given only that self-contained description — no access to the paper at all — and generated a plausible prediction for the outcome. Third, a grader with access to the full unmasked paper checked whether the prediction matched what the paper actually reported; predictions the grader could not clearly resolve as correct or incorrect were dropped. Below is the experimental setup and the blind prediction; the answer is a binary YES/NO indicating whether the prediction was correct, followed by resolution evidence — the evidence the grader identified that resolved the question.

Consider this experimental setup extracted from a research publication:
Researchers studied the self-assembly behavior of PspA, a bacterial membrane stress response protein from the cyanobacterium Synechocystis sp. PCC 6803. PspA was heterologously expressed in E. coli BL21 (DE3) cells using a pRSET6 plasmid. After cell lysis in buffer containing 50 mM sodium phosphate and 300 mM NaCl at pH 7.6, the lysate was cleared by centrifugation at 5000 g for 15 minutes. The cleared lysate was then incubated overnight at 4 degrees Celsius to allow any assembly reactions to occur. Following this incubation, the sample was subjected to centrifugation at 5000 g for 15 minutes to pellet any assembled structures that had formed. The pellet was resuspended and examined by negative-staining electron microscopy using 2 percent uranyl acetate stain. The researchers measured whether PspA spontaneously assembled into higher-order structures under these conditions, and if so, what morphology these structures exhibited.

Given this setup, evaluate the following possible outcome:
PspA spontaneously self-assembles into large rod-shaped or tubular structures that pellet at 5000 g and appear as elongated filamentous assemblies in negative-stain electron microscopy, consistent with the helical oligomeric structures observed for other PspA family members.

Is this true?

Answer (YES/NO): YES